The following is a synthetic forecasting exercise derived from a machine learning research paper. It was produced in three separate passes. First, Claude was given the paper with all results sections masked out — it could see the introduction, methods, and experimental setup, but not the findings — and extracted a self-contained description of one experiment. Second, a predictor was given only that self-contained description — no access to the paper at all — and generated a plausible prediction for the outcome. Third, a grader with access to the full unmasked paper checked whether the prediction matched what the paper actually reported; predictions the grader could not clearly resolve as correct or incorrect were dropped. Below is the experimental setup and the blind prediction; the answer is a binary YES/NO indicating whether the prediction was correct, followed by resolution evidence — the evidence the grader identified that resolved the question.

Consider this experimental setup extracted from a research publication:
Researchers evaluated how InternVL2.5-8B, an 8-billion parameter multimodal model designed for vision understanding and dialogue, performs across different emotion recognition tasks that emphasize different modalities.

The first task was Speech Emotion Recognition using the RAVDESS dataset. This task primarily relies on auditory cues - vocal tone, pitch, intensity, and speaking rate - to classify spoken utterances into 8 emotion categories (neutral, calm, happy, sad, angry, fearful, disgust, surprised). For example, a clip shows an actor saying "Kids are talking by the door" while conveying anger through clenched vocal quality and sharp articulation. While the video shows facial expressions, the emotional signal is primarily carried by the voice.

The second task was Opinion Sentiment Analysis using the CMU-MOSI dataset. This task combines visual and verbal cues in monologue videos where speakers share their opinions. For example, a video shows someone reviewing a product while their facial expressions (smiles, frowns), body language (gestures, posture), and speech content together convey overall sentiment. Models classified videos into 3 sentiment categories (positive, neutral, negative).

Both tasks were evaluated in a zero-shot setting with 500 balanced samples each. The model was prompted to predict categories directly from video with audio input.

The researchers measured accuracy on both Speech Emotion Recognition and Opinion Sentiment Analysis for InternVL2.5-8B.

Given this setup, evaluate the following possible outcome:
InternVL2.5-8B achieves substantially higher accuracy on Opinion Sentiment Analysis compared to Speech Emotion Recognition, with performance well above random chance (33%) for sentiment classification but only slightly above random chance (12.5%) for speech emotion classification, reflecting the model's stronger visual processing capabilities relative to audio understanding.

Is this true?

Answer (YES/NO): NO